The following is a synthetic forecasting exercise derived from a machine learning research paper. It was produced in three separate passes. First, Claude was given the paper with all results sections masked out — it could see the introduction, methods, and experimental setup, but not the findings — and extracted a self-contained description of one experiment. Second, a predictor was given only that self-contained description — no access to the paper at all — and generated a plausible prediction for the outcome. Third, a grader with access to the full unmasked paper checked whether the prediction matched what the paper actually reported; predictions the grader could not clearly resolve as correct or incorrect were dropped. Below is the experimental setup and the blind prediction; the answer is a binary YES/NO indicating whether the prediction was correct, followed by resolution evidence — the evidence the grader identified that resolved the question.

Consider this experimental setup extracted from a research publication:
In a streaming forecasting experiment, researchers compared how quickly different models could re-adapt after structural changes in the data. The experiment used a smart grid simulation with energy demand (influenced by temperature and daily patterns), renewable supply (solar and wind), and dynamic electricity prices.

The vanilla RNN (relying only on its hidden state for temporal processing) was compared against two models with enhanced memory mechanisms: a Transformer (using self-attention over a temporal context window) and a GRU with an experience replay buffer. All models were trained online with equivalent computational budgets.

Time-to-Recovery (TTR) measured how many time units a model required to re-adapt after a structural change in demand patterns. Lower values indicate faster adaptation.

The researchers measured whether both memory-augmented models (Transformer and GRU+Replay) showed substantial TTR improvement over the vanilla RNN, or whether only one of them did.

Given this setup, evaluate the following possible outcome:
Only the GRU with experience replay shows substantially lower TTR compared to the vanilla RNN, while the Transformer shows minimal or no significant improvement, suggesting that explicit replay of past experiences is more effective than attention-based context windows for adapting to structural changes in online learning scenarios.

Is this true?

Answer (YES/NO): NO